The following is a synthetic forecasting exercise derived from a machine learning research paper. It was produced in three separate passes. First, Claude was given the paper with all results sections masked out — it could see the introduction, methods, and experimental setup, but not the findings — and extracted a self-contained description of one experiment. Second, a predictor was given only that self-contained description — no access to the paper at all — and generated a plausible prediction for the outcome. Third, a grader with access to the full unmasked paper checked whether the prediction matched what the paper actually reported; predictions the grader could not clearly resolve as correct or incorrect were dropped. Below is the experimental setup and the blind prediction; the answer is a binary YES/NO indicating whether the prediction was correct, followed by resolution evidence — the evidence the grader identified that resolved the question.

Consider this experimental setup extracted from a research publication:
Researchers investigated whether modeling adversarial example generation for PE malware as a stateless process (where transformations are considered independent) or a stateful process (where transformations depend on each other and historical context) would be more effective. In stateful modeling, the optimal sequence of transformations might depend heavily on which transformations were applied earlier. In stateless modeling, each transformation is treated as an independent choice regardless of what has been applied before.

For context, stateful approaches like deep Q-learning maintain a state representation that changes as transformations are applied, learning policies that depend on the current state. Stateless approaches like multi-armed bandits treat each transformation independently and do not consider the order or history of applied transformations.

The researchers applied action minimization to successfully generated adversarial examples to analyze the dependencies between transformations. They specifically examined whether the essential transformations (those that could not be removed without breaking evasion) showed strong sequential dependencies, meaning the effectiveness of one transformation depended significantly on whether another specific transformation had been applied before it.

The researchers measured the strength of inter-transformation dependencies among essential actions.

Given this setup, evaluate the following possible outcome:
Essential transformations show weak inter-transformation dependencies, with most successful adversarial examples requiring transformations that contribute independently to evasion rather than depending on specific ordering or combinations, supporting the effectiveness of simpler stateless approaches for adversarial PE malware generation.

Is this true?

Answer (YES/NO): YES